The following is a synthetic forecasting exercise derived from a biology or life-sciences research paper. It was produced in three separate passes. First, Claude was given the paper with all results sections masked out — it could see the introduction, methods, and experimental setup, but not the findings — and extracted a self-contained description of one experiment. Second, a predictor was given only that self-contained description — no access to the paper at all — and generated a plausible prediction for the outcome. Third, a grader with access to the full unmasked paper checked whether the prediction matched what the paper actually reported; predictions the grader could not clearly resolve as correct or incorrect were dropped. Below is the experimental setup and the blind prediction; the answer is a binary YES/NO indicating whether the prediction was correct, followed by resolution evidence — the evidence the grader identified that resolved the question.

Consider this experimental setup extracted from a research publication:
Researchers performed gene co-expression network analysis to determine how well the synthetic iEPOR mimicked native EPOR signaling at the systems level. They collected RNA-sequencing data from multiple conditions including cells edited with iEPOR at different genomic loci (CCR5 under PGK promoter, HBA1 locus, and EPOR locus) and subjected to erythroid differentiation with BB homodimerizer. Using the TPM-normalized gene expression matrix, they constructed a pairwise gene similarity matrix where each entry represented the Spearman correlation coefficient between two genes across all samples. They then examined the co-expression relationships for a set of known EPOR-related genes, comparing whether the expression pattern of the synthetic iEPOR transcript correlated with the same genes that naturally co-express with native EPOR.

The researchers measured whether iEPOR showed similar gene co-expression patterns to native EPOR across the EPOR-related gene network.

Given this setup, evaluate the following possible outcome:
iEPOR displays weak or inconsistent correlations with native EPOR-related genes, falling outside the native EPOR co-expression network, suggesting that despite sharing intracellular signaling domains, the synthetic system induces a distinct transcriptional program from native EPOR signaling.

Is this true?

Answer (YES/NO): NO